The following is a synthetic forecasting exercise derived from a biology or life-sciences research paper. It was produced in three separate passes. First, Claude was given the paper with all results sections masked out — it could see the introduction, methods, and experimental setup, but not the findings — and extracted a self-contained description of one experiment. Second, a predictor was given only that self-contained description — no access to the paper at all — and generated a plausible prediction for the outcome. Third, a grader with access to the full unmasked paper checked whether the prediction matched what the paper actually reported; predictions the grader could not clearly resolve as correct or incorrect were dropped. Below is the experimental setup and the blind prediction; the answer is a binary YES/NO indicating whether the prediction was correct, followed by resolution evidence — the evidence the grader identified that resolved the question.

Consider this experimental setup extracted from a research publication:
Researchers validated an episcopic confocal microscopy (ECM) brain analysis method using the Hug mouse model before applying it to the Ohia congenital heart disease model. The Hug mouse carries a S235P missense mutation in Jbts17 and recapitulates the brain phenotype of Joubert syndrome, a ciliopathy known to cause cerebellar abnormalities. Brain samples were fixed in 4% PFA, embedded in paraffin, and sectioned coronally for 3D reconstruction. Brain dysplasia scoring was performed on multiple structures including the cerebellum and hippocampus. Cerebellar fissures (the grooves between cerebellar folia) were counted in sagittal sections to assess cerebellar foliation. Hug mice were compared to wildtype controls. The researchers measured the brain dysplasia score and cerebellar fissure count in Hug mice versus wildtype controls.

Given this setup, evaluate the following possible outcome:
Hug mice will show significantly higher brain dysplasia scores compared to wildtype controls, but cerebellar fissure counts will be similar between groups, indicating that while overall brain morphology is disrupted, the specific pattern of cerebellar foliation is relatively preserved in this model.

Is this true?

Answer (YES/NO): NO